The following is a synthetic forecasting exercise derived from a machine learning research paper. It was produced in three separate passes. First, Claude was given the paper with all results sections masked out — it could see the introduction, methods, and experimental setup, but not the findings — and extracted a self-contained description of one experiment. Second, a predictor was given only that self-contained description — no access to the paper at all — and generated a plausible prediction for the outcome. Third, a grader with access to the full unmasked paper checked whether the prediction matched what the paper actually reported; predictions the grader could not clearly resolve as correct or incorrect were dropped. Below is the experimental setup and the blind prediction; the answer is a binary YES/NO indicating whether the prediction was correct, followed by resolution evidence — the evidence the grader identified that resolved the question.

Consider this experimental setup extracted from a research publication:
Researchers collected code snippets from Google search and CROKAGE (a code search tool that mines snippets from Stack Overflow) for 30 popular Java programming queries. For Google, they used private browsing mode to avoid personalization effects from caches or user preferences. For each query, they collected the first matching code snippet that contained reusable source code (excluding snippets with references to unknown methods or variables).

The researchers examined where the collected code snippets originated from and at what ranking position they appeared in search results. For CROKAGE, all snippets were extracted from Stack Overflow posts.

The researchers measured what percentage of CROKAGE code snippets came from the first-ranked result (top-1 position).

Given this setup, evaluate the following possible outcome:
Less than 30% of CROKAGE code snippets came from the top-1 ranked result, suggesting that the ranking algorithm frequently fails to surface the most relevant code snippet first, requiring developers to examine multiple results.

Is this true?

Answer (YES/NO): NO